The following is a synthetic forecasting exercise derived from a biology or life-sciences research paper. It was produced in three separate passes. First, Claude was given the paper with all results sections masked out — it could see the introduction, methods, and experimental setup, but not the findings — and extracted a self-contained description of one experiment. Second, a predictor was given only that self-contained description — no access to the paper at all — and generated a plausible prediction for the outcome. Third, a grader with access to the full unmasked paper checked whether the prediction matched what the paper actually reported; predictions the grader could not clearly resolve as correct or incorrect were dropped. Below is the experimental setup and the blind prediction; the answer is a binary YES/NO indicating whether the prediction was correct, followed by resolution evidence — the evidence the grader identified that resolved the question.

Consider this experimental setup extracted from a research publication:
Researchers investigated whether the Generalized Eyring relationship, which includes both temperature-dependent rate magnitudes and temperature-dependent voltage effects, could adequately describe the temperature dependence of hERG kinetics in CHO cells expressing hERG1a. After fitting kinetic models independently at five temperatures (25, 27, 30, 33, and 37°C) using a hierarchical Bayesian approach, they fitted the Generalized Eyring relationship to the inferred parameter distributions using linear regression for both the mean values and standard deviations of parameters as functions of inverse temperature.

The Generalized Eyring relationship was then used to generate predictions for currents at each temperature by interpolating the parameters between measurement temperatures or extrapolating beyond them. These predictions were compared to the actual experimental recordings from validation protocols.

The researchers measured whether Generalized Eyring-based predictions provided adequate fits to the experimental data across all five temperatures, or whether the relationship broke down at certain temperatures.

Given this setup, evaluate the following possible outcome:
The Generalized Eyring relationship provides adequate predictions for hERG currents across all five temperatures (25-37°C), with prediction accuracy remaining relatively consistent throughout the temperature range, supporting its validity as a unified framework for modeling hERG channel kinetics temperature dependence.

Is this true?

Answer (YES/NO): YES